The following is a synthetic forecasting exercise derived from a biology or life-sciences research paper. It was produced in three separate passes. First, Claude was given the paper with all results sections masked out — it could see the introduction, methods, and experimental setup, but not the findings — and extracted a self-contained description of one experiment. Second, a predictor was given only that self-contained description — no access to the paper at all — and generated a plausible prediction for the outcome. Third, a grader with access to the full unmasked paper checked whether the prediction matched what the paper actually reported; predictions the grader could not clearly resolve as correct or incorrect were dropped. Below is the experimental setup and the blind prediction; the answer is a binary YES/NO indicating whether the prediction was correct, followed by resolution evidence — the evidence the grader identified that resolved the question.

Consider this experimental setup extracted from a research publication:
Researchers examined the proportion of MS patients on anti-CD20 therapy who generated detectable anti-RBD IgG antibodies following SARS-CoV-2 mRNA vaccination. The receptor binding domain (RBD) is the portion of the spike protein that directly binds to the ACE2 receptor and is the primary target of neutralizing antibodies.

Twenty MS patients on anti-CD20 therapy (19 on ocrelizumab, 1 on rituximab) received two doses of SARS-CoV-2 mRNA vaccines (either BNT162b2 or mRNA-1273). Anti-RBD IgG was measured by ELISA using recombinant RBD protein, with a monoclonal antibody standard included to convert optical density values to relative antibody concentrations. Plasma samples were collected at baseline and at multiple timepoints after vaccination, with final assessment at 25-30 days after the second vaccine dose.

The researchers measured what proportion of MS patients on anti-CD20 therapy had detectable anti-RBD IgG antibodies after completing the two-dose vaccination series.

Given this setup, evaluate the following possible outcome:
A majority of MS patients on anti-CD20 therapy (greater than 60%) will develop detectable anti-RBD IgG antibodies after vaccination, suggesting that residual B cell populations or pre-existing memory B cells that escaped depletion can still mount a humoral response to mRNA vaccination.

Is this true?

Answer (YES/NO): NO